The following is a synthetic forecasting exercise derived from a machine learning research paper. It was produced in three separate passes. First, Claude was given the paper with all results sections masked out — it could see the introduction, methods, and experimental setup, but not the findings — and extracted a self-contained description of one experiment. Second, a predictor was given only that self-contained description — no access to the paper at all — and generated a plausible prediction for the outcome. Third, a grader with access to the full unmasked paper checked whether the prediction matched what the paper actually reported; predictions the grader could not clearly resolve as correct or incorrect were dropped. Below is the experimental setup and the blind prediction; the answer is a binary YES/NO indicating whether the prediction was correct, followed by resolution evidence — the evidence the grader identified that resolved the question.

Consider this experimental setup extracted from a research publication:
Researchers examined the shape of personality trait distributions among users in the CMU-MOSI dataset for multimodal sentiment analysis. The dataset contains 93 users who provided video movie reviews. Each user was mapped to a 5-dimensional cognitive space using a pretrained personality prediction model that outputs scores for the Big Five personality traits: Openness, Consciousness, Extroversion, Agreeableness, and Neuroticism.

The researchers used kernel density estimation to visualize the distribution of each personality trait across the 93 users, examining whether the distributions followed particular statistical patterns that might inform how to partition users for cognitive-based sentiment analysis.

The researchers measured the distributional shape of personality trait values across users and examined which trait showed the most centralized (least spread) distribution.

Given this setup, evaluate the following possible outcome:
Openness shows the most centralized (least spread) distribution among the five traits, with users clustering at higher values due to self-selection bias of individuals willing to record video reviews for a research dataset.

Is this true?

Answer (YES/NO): NO